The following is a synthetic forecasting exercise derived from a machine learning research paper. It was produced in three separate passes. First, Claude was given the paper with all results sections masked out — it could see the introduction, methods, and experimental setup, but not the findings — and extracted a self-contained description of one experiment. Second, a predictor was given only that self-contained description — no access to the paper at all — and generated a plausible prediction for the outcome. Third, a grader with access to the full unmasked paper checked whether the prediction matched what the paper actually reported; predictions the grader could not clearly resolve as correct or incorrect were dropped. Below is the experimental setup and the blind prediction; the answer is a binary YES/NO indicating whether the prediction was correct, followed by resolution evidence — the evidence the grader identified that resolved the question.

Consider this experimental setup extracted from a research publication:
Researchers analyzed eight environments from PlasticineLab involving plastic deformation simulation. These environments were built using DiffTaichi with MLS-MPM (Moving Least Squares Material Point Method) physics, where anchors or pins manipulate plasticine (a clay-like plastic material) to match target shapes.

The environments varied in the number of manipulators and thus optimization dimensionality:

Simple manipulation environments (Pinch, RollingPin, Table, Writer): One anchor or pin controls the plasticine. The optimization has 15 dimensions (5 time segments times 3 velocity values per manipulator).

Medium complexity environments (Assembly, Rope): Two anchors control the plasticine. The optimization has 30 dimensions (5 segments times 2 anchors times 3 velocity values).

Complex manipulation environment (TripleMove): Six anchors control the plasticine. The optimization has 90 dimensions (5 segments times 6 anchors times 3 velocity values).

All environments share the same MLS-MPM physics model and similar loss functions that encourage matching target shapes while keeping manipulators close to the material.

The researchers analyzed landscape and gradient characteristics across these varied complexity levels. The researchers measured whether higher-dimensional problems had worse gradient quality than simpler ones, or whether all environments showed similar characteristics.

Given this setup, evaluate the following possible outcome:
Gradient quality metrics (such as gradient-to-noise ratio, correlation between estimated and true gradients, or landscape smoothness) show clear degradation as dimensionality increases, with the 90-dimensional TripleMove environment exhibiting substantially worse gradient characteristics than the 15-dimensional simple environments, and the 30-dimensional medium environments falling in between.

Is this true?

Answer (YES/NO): NO